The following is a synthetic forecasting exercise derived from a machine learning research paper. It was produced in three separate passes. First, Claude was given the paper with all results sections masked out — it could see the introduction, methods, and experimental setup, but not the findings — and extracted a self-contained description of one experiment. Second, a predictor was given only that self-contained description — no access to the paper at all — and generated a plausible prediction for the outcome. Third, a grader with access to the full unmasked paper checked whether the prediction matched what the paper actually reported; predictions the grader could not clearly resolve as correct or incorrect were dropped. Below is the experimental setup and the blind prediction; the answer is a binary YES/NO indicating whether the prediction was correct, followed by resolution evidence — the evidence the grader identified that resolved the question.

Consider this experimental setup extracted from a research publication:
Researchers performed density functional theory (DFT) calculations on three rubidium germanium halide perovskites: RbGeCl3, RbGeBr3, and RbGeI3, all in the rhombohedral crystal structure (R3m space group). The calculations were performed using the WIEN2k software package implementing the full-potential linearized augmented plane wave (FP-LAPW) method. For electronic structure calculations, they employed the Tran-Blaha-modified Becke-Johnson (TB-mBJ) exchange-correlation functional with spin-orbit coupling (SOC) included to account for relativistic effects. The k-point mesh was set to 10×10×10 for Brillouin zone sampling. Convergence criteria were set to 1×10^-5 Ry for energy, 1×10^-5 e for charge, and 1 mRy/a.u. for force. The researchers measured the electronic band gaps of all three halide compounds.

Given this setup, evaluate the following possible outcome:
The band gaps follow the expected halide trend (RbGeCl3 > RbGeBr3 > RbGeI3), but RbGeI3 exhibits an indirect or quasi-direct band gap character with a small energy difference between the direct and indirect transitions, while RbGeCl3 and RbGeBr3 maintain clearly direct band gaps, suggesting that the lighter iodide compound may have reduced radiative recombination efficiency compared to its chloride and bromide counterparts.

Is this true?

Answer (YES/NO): NO